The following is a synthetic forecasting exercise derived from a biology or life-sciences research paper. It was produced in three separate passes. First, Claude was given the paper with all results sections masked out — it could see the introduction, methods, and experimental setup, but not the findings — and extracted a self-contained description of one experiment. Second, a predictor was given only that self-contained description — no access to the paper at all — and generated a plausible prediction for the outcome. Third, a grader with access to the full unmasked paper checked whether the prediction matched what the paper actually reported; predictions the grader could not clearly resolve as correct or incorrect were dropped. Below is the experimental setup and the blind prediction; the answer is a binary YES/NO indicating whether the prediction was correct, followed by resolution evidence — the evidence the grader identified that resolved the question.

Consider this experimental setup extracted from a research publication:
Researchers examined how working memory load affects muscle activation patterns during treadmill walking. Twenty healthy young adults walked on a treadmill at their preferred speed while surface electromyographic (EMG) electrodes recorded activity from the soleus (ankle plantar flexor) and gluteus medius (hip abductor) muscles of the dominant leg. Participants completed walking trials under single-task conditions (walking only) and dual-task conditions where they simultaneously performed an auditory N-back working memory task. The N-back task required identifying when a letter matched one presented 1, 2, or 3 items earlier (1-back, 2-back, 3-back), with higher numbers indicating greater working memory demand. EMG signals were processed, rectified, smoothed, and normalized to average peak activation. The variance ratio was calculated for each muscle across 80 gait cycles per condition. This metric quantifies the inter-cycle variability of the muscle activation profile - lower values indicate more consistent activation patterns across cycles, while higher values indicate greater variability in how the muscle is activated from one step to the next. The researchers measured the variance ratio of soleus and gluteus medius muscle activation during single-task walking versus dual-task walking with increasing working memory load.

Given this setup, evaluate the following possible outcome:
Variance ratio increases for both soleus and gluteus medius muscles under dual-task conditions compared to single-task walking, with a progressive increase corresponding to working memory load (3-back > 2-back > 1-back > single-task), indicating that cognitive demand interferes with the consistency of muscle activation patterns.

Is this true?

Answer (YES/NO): NO